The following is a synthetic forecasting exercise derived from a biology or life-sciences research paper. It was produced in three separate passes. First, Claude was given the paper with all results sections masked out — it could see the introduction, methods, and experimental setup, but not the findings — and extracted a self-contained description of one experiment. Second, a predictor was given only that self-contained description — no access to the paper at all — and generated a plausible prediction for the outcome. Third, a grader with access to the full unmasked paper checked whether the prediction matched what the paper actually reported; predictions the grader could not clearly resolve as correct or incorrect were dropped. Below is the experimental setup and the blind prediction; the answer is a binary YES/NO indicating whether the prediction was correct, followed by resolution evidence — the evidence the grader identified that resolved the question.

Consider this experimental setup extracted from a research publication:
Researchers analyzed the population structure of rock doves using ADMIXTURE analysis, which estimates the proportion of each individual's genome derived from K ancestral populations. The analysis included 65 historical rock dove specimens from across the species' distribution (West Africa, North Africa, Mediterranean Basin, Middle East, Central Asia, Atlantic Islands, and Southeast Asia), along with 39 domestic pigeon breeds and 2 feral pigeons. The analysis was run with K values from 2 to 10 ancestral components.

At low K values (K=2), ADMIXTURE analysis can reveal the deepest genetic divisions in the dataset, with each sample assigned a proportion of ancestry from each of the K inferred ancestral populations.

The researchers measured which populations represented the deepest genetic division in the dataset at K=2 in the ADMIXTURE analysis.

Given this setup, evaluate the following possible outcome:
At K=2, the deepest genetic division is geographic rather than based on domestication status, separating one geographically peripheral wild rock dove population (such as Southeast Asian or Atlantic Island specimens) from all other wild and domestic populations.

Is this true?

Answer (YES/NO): NO